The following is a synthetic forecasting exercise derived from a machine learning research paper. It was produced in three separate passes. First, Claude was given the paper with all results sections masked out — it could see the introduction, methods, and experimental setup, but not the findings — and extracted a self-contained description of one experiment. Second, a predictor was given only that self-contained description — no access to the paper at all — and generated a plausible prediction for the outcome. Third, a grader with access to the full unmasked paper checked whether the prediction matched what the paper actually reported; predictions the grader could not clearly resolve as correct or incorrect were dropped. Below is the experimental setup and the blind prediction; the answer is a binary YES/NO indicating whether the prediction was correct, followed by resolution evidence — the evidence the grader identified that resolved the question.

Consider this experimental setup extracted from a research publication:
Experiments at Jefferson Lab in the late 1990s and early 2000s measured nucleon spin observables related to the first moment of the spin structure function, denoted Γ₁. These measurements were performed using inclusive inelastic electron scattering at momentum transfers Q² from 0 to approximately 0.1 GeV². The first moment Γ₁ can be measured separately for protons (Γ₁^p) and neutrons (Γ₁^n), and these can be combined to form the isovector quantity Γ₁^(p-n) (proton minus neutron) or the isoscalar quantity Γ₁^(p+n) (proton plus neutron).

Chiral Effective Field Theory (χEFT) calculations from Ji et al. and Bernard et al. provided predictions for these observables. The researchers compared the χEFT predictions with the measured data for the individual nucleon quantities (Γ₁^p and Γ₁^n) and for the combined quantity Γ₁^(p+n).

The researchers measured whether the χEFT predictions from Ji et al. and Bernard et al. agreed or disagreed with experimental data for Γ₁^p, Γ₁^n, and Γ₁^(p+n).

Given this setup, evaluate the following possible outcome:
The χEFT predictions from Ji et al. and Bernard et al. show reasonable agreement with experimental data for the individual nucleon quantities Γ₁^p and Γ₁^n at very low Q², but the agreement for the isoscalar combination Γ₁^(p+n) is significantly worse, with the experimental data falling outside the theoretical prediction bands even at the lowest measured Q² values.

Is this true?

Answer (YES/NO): NO